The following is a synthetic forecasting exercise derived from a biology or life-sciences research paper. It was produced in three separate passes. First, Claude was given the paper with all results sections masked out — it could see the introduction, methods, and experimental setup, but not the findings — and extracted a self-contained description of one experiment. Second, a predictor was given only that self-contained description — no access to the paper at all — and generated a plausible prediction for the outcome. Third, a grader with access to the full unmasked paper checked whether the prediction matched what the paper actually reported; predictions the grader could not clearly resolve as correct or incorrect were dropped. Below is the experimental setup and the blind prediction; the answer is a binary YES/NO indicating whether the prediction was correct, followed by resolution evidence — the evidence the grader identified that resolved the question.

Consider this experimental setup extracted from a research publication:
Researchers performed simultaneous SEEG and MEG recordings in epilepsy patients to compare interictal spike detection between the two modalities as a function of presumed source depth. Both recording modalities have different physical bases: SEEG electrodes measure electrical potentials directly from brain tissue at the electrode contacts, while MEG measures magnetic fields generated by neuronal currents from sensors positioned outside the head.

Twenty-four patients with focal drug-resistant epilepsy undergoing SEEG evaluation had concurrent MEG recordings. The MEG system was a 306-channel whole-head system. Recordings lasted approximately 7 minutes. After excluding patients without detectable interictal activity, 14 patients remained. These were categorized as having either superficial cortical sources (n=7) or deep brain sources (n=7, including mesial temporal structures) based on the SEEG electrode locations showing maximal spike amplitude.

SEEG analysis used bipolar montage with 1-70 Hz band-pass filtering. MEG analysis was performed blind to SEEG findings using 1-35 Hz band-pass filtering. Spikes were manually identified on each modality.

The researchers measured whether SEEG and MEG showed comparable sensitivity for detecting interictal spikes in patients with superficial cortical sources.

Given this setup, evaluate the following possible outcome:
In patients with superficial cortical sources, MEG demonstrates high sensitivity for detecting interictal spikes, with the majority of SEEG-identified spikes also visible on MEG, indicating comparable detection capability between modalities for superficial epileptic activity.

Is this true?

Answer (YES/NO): NO